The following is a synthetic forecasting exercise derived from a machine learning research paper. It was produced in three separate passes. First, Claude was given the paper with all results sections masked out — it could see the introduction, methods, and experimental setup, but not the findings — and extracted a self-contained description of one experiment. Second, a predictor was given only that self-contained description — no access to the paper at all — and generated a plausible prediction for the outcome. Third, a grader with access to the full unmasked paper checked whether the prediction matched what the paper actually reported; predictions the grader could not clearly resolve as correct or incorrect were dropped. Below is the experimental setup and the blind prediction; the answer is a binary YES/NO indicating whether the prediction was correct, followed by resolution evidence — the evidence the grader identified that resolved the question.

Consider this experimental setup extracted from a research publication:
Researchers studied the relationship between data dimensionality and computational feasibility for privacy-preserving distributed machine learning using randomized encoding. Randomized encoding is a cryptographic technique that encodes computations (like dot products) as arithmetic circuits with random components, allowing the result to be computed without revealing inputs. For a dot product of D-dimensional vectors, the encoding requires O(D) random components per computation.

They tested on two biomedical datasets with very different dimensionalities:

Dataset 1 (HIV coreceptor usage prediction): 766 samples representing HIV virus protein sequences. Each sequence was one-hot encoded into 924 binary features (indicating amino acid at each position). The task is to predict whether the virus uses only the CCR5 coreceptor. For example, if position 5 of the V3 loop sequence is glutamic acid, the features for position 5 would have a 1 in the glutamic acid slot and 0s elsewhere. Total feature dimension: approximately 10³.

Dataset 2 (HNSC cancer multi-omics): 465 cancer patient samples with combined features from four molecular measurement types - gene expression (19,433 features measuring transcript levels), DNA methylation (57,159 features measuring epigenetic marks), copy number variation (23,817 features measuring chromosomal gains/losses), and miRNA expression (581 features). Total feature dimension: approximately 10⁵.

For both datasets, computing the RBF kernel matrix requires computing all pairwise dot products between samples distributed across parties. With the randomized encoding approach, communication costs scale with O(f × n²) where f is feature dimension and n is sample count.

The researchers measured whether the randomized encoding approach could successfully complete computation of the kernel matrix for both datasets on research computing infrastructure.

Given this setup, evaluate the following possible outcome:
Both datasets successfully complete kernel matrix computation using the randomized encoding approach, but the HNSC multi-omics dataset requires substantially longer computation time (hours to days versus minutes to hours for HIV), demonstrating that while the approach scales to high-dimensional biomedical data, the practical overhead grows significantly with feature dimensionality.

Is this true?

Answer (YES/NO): NO